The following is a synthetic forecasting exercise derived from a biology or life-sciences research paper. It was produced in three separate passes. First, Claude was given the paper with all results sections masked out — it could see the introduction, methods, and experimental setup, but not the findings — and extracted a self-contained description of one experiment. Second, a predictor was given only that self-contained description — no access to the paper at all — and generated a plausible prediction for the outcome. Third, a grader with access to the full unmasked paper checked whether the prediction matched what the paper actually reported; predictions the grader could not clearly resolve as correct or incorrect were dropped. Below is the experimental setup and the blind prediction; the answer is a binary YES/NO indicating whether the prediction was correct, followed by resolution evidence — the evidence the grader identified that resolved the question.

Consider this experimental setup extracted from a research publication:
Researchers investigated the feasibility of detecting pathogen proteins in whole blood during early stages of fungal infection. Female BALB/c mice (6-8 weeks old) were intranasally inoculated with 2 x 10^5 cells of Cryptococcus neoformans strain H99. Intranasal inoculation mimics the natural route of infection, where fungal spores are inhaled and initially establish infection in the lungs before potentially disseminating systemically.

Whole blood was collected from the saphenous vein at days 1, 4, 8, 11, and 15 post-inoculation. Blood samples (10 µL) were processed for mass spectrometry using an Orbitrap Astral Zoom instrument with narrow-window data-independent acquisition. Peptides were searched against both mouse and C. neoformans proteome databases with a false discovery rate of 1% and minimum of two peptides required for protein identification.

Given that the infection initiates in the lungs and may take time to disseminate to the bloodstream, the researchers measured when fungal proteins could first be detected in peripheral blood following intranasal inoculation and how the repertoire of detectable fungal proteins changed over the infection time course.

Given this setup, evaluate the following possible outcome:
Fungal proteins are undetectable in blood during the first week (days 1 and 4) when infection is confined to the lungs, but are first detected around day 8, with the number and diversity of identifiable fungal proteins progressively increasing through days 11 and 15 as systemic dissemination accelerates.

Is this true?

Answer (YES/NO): NO